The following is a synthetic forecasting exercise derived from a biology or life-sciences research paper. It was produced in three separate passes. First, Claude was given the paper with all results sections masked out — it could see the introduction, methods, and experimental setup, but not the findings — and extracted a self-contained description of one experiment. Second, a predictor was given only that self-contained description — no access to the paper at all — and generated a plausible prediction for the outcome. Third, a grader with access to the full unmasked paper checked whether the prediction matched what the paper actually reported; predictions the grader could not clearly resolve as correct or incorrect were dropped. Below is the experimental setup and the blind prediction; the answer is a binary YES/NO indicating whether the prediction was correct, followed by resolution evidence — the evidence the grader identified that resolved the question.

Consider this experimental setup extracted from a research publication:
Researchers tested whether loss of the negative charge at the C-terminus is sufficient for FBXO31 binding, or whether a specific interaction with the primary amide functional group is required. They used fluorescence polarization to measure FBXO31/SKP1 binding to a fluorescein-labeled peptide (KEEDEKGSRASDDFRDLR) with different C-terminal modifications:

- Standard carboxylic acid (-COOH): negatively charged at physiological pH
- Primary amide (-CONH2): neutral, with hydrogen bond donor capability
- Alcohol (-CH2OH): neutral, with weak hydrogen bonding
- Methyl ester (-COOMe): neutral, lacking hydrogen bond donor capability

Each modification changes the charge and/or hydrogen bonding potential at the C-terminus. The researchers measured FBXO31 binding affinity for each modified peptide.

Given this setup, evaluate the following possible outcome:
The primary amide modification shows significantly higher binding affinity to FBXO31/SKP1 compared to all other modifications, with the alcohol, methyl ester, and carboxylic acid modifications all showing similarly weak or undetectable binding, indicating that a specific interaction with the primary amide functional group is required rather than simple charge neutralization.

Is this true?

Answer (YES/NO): YES